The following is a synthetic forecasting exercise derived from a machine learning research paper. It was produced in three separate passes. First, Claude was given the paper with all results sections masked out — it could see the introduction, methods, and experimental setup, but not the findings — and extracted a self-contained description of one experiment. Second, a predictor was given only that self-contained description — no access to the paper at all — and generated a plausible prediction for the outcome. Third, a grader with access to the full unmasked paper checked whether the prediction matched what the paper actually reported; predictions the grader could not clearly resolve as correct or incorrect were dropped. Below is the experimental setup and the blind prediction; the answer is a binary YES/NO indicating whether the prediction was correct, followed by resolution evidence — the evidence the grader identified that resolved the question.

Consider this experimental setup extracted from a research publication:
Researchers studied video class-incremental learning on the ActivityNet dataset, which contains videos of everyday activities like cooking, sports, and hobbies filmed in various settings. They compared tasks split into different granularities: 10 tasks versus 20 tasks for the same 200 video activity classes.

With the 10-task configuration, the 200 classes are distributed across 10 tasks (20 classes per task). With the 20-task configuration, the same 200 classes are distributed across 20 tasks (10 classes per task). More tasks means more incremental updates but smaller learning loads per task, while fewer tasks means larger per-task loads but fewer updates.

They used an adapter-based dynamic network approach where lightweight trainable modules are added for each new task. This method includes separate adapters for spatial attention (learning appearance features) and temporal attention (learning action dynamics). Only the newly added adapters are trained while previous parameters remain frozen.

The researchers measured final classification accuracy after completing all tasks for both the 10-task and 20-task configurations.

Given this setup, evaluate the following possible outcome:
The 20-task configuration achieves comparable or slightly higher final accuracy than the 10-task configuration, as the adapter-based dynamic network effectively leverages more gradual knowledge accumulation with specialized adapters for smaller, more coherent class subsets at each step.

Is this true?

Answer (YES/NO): NO